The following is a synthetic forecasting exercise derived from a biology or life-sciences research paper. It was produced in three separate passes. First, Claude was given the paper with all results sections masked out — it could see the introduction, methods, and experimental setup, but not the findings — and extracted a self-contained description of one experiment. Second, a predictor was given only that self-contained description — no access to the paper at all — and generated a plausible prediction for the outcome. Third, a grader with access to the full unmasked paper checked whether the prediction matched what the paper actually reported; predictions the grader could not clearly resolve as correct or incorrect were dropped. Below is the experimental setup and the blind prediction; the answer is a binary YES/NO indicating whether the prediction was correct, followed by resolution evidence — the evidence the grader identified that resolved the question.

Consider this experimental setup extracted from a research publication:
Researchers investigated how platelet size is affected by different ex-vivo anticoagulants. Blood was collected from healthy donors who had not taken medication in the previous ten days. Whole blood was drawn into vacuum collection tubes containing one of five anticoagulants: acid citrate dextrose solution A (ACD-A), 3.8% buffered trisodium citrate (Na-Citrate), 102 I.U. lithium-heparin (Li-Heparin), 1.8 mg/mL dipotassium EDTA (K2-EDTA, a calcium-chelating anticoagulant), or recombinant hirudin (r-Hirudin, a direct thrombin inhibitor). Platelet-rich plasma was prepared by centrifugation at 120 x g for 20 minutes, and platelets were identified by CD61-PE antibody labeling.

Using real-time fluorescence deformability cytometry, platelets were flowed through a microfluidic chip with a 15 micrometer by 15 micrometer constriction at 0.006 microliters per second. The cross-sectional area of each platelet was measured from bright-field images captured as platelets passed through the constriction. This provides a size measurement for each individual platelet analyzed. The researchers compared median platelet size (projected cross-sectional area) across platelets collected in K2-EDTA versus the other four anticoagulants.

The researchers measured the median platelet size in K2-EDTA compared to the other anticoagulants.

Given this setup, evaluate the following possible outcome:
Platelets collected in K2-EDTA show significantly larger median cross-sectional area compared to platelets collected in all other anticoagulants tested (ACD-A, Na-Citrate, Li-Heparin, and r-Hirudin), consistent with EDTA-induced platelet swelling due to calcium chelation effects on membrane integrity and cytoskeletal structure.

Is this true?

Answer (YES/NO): NO